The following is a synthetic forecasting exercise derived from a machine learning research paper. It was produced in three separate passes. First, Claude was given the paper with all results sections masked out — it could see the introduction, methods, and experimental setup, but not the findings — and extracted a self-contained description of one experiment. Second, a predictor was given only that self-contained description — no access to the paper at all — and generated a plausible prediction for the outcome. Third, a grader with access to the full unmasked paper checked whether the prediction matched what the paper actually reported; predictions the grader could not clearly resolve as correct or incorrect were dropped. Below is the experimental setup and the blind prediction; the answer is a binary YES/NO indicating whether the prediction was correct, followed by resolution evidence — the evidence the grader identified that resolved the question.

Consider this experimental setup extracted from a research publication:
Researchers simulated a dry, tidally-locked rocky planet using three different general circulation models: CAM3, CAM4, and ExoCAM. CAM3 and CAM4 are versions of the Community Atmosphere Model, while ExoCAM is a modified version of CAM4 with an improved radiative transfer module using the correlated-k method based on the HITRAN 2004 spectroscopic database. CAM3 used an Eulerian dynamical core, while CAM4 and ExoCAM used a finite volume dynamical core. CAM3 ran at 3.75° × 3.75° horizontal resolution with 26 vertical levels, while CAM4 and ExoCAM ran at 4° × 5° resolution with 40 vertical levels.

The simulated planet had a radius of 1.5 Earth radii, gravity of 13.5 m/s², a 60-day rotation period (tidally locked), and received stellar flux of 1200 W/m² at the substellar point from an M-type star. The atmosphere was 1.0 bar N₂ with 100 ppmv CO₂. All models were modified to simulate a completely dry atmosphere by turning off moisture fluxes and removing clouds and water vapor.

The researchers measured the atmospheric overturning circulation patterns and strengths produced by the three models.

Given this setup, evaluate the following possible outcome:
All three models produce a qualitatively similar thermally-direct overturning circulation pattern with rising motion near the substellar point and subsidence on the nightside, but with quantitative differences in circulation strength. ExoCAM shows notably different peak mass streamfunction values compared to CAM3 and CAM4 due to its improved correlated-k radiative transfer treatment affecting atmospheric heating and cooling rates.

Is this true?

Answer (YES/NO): NO